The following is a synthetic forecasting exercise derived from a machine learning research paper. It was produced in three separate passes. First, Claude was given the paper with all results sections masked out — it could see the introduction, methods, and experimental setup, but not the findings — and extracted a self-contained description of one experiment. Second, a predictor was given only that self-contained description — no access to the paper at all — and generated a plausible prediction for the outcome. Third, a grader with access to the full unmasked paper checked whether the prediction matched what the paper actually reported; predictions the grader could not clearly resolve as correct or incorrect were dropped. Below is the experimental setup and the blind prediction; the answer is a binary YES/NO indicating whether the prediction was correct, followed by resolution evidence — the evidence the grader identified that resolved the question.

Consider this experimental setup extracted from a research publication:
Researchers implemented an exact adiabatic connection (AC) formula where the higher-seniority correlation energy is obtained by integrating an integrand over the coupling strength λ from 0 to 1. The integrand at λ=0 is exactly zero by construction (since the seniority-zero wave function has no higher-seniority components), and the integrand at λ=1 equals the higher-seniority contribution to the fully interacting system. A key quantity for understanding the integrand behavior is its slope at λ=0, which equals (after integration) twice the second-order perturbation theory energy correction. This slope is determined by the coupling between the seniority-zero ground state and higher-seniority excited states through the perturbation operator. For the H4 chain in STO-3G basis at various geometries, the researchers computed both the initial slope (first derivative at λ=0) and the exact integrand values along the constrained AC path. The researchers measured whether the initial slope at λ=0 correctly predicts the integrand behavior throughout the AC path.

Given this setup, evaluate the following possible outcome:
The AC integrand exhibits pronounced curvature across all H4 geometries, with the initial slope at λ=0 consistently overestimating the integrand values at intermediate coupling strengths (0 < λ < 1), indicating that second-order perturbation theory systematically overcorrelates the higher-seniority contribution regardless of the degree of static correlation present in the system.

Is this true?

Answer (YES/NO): YES